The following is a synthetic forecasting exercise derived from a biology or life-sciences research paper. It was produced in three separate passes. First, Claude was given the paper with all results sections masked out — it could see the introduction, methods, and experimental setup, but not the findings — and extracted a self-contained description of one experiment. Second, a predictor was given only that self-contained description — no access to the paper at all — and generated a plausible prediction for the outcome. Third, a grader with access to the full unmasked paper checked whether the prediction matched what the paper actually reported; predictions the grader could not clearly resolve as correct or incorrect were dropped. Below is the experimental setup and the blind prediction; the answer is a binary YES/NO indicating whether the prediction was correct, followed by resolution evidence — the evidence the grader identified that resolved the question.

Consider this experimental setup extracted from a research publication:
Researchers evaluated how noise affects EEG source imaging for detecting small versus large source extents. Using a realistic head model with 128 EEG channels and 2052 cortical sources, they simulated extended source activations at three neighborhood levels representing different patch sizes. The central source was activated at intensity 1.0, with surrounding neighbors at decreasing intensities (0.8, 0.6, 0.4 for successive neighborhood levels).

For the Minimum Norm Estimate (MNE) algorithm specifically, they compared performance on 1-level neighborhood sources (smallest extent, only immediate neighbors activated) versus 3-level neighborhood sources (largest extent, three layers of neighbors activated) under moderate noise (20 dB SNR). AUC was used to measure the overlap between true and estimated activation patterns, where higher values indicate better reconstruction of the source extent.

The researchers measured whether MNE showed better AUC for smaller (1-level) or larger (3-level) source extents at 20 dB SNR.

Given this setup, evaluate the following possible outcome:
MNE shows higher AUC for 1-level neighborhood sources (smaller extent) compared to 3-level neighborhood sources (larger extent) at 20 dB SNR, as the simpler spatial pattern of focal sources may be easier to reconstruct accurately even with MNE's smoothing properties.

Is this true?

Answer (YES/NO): YES